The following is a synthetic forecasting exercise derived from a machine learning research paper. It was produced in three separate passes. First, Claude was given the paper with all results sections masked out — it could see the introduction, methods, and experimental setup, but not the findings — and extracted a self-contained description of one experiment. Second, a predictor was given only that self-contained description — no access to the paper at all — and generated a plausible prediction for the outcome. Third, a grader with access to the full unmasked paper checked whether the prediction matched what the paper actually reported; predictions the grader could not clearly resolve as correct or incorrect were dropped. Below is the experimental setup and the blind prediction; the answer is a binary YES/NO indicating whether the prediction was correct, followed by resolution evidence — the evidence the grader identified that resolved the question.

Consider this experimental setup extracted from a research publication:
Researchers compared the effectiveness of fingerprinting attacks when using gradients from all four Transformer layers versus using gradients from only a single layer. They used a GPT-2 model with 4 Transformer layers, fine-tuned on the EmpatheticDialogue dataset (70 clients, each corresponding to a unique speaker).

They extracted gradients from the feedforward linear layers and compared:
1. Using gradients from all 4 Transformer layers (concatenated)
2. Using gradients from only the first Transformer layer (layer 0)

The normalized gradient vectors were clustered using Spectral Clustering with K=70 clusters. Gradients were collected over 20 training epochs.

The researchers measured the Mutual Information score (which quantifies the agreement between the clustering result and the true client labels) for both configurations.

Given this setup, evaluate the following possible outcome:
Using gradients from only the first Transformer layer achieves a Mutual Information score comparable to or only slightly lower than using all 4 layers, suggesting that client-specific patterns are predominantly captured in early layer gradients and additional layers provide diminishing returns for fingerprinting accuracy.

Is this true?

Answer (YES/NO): YES